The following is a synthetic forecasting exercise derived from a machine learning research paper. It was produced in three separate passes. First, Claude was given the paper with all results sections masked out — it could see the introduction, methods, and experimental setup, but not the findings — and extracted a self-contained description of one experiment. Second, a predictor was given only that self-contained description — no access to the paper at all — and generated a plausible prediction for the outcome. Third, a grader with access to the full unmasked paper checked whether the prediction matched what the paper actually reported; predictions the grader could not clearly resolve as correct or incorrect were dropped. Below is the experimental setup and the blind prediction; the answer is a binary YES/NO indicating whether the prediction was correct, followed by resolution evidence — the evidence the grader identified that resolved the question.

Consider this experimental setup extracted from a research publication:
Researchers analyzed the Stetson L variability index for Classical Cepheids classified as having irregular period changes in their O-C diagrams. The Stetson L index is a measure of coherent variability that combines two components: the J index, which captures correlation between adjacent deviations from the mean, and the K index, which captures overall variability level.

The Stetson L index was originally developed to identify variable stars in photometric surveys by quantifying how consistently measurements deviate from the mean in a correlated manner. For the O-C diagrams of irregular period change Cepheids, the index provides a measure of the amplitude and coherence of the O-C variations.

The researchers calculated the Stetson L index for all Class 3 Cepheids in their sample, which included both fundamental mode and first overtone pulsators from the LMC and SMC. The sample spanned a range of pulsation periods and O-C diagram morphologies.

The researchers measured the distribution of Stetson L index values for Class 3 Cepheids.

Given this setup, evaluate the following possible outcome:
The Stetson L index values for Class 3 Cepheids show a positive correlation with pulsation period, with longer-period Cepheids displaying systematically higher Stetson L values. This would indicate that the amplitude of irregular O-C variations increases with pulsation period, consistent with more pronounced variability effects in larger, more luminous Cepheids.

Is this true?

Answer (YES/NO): YES